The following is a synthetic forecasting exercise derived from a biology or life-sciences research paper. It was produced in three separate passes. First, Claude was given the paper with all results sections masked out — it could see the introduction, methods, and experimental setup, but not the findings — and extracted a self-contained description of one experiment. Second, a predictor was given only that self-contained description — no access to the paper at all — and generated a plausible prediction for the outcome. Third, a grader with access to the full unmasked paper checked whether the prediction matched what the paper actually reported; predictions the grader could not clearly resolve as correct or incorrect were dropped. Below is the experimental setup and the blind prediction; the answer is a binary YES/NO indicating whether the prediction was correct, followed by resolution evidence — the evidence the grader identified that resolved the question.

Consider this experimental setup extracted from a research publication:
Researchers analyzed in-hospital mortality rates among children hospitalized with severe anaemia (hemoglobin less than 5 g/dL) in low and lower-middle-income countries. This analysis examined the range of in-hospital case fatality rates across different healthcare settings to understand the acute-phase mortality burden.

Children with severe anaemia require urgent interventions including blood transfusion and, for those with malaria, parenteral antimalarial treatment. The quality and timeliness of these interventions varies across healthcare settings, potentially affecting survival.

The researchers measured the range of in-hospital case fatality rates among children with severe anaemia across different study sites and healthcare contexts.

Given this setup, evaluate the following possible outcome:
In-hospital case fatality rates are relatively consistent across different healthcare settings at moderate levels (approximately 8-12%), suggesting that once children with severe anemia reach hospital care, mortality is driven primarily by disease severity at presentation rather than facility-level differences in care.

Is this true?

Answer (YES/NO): NO